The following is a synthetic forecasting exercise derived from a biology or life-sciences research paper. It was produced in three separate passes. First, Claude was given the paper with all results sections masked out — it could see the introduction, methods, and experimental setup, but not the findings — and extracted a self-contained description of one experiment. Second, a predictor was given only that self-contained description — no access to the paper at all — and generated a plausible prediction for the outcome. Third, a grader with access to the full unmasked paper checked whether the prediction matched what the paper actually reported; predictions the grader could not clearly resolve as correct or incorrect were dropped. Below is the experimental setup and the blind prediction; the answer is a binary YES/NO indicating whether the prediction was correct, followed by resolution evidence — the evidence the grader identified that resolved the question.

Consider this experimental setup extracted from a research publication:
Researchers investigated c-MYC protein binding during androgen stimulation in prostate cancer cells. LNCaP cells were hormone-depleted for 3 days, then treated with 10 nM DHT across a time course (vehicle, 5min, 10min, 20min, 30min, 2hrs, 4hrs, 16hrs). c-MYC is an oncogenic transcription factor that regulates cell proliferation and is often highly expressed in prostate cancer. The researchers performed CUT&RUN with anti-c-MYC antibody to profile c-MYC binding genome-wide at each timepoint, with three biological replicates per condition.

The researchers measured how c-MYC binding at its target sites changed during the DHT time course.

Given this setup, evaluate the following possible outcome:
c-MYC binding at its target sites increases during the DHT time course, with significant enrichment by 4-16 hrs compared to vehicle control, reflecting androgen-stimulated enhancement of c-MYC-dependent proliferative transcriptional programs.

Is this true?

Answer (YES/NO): NO